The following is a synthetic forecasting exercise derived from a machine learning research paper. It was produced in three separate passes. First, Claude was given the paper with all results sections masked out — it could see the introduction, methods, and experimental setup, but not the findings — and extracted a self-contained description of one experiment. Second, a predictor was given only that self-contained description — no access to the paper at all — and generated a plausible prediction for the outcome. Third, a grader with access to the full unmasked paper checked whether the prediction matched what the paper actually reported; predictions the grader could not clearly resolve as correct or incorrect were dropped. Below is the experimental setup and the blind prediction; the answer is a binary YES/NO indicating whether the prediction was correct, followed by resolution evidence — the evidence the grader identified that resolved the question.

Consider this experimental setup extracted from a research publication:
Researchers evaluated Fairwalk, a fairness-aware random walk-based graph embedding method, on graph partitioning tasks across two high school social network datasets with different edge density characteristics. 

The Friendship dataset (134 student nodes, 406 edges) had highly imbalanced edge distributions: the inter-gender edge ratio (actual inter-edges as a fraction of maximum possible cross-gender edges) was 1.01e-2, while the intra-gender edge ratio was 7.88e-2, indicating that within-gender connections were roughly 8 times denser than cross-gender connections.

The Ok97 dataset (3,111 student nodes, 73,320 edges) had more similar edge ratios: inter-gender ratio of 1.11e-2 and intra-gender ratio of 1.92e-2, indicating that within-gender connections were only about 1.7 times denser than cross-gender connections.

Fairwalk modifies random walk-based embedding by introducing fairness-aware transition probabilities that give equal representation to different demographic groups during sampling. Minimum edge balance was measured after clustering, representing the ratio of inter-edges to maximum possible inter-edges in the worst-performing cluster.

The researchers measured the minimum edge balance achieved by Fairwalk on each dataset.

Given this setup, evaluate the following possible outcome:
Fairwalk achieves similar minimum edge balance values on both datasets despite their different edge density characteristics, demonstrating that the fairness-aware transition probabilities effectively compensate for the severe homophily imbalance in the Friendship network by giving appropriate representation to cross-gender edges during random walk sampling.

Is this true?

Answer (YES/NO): NO